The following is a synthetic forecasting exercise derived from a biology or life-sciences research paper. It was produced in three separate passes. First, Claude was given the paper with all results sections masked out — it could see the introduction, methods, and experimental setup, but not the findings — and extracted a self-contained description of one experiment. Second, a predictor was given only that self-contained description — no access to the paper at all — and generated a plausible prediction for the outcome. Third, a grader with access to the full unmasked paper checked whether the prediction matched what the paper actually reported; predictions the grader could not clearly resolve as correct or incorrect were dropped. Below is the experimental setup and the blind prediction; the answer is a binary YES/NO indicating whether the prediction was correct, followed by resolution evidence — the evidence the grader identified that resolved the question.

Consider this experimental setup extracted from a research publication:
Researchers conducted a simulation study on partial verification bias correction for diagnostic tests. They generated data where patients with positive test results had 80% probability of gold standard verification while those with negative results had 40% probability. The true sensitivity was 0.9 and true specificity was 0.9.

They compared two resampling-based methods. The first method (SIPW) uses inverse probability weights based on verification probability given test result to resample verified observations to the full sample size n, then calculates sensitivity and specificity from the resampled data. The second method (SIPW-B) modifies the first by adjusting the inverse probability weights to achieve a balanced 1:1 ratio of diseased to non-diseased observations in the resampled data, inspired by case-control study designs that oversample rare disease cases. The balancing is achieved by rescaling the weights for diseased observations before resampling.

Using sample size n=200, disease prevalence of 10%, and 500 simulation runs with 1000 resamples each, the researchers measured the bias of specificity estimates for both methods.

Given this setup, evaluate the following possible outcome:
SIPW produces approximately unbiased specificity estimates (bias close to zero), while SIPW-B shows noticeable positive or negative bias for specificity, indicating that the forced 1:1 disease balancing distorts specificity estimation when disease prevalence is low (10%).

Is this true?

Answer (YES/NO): NO